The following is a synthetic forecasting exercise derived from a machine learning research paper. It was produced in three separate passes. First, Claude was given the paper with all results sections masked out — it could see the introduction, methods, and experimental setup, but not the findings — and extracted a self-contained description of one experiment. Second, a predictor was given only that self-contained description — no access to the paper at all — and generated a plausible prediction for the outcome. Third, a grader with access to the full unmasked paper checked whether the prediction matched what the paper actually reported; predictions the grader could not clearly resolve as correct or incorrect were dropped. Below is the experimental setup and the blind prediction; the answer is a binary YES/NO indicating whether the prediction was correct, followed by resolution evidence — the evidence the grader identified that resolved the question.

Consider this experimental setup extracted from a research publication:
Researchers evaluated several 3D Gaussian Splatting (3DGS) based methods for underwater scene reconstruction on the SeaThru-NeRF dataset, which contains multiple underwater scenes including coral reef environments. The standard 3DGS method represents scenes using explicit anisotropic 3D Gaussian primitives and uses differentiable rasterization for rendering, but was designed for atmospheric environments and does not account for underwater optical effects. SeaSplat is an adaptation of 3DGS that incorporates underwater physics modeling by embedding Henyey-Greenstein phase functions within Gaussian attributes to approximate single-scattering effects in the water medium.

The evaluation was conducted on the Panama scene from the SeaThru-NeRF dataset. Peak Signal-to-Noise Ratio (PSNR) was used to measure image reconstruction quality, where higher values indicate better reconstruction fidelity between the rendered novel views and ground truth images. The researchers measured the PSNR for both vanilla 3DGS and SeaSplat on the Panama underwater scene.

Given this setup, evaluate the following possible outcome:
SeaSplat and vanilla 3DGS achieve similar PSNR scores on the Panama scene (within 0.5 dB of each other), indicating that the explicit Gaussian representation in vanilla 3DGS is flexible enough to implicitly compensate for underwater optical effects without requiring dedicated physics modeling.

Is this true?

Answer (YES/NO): NO